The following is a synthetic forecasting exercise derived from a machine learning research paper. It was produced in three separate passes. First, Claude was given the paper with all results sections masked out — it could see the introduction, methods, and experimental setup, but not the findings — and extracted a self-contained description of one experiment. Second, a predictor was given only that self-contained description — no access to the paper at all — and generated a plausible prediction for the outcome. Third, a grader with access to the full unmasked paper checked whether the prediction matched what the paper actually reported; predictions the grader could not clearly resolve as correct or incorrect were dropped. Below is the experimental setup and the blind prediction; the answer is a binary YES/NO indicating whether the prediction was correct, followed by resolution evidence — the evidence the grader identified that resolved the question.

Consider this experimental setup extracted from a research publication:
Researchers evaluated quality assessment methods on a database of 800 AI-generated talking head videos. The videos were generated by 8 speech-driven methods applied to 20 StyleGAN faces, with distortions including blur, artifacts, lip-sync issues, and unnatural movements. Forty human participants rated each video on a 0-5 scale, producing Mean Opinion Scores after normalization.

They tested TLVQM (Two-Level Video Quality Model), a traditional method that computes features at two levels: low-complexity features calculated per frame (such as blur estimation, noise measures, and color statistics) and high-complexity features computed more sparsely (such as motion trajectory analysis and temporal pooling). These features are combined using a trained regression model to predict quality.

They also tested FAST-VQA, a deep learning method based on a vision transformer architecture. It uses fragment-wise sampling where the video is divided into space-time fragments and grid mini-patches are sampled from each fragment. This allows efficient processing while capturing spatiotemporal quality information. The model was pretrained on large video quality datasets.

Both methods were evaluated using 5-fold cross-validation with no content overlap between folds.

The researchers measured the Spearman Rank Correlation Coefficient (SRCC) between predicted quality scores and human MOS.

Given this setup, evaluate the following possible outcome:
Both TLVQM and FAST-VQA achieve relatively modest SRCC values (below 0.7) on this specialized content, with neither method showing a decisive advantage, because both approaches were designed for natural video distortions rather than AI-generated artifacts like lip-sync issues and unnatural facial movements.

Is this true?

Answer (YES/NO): NO